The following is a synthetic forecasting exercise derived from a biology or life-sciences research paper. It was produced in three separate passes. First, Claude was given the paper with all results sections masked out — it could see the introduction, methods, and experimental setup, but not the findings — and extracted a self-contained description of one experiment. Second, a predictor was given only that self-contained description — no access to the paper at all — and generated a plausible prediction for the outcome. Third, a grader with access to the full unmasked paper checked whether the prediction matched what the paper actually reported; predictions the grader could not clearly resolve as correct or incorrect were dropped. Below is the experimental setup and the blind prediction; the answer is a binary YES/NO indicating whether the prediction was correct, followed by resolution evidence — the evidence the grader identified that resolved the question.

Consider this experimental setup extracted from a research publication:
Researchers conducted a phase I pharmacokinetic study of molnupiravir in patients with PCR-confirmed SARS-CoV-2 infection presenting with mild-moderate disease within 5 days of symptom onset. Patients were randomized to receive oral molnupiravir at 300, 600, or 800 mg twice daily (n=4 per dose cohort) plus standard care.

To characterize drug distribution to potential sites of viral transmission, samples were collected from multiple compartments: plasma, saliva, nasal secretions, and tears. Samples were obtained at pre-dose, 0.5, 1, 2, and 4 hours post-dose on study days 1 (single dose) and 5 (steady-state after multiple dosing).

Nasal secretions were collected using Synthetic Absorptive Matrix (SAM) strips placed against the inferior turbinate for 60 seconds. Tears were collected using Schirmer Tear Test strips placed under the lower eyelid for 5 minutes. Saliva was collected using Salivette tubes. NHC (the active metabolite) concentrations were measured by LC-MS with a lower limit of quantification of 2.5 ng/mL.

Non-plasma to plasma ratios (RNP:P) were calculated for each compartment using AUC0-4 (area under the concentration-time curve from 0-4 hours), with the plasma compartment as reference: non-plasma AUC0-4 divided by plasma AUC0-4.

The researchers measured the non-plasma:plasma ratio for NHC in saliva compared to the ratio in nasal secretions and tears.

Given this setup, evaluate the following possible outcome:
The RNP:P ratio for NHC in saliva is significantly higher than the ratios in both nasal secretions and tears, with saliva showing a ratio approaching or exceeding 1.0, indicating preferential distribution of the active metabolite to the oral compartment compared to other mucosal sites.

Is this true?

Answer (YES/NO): NO